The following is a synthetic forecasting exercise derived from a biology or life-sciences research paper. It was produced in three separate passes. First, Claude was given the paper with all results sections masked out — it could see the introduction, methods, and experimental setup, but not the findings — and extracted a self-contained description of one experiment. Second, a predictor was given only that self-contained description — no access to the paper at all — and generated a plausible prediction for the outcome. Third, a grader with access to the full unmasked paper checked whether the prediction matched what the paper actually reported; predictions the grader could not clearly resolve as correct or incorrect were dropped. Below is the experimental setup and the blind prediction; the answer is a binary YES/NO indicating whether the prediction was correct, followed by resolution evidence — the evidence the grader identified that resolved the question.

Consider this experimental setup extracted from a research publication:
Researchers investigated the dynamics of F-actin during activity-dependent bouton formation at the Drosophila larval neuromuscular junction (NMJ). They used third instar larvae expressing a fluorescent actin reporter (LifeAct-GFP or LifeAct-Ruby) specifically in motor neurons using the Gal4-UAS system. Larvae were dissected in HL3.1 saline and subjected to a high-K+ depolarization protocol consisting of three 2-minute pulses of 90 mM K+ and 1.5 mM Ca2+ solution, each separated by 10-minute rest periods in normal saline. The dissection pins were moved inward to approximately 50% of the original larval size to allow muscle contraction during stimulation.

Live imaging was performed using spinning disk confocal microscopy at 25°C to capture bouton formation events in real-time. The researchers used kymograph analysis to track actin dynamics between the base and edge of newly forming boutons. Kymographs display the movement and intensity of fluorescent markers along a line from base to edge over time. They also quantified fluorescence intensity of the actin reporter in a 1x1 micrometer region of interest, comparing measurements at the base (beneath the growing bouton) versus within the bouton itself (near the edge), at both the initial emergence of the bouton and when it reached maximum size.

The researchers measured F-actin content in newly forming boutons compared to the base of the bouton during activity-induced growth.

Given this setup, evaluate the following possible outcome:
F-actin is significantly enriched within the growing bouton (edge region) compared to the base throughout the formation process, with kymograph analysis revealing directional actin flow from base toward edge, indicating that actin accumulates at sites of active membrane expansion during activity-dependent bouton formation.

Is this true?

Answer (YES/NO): NO